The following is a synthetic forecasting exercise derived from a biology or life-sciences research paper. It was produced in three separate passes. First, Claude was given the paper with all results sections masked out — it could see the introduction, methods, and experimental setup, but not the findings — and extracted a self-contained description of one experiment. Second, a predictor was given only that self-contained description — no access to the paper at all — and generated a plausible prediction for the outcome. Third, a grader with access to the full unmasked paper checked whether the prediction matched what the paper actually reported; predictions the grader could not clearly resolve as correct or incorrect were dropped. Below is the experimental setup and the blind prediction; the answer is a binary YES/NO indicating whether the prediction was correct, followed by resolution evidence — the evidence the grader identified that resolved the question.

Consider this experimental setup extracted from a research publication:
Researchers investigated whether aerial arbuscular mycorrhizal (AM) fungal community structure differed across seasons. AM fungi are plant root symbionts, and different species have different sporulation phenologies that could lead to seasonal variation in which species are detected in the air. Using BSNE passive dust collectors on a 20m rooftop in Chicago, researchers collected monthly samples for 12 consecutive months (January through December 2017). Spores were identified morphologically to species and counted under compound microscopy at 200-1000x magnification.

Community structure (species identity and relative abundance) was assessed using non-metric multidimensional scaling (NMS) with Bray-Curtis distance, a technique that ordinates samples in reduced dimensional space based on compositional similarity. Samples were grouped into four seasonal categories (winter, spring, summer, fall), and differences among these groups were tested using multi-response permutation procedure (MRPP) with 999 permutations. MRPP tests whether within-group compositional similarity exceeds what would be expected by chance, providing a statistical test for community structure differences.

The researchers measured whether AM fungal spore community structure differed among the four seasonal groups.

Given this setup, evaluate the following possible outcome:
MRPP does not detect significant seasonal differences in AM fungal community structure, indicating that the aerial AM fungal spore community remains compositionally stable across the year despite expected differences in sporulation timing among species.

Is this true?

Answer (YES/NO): NO